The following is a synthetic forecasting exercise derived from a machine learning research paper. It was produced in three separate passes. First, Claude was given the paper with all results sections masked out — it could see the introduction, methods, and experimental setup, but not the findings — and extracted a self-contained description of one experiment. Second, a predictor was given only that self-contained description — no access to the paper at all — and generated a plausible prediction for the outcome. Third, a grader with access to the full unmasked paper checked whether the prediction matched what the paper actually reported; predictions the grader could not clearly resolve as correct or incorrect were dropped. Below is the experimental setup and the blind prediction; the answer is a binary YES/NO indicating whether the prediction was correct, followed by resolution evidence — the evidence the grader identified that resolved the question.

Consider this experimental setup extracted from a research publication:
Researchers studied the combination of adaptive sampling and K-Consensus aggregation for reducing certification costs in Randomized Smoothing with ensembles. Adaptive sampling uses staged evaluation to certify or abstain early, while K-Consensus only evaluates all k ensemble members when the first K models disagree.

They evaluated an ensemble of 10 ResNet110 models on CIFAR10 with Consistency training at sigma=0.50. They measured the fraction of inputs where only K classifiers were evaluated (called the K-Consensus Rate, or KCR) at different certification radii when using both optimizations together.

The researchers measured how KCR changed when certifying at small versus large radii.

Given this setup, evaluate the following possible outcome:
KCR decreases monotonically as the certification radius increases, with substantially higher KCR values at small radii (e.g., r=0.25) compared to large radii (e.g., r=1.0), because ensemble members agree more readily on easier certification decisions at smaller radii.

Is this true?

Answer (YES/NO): NO